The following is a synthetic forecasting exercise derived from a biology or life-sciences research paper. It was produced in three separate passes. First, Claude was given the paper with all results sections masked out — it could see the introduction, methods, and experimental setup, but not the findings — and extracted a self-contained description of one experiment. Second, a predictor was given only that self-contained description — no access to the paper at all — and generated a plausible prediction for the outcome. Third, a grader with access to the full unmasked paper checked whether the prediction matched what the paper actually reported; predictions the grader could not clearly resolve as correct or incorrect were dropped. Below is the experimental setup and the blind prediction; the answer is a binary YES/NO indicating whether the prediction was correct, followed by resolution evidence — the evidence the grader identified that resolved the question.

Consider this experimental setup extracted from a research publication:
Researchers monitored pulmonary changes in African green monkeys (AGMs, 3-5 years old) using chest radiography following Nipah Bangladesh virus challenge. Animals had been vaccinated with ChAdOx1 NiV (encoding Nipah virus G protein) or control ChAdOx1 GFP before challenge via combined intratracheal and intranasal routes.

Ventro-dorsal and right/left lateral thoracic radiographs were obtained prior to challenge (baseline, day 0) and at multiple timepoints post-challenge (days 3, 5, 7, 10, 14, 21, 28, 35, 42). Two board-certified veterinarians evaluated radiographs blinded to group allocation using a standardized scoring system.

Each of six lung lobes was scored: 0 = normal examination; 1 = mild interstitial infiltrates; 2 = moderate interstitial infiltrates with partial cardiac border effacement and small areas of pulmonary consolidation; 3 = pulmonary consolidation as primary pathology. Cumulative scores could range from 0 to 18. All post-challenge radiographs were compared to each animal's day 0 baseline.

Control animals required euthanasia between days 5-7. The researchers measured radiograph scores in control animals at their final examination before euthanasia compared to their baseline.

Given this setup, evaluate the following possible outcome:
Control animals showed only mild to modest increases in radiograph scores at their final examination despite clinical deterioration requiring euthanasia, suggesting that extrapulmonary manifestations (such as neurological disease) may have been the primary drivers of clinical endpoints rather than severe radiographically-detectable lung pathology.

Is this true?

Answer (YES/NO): NO